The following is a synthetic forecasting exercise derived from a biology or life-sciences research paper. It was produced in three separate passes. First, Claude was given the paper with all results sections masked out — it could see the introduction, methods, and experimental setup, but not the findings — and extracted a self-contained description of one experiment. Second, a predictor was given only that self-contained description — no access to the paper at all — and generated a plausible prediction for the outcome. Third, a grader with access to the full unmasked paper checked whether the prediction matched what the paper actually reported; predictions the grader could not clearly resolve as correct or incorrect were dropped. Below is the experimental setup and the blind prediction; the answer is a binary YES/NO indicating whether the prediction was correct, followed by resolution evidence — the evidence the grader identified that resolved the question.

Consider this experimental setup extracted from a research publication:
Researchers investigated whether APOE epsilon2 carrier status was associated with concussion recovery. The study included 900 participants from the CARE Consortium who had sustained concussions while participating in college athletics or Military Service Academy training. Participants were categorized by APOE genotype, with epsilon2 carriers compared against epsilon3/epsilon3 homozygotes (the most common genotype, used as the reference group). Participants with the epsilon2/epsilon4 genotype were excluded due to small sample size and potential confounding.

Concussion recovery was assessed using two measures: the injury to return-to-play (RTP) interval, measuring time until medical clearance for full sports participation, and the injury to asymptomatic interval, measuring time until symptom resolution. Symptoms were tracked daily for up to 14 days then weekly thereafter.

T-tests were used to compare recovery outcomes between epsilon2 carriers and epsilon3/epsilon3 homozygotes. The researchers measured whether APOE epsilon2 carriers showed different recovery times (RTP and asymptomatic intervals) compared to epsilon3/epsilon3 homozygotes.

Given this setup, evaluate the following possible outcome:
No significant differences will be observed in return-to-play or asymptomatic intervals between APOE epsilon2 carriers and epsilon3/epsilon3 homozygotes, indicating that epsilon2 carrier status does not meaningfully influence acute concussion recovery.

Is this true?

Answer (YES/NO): YES